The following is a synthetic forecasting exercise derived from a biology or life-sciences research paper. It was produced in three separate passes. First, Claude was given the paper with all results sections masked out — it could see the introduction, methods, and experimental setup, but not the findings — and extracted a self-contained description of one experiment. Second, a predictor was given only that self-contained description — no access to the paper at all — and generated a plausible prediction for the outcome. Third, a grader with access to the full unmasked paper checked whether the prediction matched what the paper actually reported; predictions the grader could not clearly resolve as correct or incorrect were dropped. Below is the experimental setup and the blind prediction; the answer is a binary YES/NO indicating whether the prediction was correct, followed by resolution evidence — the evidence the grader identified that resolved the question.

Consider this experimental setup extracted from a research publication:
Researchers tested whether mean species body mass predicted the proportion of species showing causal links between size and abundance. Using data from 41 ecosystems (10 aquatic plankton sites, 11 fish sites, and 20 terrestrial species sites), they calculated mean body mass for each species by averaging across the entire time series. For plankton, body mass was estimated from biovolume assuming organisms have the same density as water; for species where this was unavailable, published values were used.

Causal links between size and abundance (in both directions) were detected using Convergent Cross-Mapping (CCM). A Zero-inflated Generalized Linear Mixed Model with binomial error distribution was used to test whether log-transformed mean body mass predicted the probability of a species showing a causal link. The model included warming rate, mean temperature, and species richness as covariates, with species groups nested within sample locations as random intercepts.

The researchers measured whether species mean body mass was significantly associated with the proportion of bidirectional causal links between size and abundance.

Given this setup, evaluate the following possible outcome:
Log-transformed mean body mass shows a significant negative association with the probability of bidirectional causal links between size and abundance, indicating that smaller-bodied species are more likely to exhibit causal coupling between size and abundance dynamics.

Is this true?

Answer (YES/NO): NO